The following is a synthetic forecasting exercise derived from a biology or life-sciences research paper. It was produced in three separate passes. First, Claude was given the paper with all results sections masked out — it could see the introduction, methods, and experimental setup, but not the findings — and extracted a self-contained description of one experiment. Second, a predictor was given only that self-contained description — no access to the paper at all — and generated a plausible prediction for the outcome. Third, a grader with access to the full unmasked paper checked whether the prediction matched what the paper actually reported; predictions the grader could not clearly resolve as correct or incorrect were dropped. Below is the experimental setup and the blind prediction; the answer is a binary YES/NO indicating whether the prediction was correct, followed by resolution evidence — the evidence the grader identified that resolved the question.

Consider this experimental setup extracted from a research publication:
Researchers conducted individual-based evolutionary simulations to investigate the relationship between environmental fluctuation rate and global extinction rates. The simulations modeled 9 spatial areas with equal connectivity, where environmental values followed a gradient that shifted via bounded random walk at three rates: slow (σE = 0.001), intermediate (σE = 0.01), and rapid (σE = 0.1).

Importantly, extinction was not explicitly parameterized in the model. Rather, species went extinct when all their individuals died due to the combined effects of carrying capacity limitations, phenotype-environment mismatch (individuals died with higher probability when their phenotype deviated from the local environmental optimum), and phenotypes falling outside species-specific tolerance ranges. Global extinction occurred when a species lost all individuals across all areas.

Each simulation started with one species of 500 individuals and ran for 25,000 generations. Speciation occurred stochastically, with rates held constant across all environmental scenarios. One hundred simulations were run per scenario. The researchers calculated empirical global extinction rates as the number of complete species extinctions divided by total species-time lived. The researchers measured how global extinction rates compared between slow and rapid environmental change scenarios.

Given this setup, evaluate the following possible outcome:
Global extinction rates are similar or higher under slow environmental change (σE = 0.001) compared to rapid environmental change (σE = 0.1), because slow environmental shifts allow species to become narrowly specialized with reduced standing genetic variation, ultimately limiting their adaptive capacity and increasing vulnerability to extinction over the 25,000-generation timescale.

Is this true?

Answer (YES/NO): NO